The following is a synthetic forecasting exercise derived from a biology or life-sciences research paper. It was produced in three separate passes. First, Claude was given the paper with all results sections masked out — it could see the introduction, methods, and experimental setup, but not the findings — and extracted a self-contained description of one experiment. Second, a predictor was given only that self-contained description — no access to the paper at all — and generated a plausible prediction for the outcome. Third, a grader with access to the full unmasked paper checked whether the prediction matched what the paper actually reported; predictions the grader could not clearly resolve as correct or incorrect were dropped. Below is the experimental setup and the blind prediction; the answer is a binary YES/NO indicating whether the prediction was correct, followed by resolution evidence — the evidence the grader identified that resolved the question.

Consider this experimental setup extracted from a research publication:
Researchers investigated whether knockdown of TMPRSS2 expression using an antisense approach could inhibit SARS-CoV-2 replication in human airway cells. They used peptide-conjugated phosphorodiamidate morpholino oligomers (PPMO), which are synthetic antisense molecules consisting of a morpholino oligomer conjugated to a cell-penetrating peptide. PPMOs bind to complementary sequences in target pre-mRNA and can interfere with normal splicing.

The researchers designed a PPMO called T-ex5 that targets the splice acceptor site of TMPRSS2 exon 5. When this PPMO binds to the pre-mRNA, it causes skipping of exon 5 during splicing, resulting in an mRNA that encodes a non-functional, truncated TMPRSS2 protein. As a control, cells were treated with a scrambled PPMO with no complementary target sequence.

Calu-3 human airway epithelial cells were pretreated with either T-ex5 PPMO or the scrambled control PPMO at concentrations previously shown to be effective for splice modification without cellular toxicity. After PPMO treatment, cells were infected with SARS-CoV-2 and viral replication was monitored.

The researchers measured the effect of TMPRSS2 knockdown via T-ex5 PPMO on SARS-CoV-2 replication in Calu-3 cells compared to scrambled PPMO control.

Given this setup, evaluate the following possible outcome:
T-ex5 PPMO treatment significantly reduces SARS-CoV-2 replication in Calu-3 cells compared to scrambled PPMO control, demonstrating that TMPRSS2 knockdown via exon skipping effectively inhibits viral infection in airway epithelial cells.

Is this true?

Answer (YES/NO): YES